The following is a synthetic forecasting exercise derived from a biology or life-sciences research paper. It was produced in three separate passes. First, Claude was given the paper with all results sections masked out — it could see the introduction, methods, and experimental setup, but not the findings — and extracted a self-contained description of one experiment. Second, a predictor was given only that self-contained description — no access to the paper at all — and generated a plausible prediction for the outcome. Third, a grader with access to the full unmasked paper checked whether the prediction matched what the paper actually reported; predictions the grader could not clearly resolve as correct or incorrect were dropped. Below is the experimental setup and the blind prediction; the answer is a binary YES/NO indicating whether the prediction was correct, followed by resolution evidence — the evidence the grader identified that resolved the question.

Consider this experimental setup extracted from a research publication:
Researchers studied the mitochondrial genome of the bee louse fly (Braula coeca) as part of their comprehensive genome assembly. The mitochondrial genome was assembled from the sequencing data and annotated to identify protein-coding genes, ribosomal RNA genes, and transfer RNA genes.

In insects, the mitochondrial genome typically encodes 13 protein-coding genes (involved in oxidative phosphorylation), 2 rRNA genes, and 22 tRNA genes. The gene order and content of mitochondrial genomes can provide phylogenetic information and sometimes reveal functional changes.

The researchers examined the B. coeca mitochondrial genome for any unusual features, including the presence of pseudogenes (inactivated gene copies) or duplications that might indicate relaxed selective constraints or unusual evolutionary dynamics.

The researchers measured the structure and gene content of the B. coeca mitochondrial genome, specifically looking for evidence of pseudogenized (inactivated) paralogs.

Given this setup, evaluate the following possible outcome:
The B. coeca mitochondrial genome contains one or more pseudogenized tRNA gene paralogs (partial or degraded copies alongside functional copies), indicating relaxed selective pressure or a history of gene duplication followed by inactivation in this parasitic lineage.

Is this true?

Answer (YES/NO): NO